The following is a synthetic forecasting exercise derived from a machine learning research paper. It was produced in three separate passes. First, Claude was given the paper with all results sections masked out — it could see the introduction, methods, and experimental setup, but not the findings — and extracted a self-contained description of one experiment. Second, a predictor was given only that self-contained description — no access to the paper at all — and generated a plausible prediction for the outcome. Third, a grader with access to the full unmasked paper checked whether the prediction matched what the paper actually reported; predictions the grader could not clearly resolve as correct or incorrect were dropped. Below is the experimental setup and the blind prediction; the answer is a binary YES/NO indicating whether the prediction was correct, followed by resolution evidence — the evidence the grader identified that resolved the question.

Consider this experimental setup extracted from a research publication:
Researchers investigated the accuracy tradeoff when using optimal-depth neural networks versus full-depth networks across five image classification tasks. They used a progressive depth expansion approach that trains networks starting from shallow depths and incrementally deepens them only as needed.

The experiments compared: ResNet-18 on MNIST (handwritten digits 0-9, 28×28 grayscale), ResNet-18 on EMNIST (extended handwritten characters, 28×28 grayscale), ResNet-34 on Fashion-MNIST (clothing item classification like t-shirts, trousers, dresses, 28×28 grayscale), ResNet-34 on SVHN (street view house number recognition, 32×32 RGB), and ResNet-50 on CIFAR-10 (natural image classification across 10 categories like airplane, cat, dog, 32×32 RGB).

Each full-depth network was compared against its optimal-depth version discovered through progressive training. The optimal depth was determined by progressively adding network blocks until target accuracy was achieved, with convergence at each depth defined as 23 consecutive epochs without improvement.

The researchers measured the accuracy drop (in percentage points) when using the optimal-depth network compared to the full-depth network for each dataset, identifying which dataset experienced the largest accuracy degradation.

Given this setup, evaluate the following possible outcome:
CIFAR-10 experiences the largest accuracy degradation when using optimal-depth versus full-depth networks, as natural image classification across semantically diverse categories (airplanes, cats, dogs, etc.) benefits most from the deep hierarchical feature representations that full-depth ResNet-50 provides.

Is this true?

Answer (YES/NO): YES